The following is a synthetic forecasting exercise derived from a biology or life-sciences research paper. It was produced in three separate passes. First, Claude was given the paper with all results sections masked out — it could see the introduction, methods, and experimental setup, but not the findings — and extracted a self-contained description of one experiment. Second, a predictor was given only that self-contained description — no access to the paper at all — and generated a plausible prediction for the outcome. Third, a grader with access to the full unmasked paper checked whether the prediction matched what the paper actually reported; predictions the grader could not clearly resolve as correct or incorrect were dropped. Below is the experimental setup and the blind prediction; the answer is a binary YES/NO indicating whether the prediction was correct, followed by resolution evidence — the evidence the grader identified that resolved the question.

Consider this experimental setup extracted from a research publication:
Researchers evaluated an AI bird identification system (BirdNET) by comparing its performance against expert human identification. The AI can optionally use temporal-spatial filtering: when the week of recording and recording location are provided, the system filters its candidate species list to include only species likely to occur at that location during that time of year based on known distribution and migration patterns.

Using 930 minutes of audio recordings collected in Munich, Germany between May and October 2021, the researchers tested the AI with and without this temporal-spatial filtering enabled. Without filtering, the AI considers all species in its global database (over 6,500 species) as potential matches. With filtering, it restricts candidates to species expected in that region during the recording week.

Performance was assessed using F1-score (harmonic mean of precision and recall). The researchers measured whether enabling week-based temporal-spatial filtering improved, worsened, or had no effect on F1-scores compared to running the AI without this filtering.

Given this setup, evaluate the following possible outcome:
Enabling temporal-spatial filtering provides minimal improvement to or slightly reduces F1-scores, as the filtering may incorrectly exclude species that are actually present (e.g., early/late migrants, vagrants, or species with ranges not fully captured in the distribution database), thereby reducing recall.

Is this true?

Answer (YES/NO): NO